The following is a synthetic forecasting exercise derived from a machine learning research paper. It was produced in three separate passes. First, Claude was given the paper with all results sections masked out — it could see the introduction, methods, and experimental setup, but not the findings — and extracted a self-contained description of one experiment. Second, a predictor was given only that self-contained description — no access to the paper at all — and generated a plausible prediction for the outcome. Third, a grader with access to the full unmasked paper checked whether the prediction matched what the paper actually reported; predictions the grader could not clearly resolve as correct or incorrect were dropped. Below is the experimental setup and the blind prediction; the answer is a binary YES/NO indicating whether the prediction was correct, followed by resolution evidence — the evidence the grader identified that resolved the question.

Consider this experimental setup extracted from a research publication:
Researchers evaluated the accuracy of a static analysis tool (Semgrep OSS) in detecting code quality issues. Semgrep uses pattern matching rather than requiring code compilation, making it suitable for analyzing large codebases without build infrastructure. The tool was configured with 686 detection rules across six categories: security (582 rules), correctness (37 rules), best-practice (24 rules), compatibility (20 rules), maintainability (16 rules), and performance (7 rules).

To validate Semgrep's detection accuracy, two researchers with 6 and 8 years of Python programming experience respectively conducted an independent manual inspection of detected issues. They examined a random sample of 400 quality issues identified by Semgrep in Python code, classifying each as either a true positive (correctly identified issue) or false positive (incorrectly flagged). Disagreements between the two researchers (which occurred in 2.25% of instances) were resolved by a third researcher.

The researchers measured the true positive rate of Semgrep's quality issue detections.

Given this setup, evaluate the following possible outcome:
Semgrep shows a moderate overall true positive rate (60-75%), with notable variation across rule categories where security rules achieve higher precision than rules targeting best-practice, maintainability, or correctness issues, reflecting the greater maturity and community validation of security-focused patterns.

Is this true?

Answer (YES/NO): NO